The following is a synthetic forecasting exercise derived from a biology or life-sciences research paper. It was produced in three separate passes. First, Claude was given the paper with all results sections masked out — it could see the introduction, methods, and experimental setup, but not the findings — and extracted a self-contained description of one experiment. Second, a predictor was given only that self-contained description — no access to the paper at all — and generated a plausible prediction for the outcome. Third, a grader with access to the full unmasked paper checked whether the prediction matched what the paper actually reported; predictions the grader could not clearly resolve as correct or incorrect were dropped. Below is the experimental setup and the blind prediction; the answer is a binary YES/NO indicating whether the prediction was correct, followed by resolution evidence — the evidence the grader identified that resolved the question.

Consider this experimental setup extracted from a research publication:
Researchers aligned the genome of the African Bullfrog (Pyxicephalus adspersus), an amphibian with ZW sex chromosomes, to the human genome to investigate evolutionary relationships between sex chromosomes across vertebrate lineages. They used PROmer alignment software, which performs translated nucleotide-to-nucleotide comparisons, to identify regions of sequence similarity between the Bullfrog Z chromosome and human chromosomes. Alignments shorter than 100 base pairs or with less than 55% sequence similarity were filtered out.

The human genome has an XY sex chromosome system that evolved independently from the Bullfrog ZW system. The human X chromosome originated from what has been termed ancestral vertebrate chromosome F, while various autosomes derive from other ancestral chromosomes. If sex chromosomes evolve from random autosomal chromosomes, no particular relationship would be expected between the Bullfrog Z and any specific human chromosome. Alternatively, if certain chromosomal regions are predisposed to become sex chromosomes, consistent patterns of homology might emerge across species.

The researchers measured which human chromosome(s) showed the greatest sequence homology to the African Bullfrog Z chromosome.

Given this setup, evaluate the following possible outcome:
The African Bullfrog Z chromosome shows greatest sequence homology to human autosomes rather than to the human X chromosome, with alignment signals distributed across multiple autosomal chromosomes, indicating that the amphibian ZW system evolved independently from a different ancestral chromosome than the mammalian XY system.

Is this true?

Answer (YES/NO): NO